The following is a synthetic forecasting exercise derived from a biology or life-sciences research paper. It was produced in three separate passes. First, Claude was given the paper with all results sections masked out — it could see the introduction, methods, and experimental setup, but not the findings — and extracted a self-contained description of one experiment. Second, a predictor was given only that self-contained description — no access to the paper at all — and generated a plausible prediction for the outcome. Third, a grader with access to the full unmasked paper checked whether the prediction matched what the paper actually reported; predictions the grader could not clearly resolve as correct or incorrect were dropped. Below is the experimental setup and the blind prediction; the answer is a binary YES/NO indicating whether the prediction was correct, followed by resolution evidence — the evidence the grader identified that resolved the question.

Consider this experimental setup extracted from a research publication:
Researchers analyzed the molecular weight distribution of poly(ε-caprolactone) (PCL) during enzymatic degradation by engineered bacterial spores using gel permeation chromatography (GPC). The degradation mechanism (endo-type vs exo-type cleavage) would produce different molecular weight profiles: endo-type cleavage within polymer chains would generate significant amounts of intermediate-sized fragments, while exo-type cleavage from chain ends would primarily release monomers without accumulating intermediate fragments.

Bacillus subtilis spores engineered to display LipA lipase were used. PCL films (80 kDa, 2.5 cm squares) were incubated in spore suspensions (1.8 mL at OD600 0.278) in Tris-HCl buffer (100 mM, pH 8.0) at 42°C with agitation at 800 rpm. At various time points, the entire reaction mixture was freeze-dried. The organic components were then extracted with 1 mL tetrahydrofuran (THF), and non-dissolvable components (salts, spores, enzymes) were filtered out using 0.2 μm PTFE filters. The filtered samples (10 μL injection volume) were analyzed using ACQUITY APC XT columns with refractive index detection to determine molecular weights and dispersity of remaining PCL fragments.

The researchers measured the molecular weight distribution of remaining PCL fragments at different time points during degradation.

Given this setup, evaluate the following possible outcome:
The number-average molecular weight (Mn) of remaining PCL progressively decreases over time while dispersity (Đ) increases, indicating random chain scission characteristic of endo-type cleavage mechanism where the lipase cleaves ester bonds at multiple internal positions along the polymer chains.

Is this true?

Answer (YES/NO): NO